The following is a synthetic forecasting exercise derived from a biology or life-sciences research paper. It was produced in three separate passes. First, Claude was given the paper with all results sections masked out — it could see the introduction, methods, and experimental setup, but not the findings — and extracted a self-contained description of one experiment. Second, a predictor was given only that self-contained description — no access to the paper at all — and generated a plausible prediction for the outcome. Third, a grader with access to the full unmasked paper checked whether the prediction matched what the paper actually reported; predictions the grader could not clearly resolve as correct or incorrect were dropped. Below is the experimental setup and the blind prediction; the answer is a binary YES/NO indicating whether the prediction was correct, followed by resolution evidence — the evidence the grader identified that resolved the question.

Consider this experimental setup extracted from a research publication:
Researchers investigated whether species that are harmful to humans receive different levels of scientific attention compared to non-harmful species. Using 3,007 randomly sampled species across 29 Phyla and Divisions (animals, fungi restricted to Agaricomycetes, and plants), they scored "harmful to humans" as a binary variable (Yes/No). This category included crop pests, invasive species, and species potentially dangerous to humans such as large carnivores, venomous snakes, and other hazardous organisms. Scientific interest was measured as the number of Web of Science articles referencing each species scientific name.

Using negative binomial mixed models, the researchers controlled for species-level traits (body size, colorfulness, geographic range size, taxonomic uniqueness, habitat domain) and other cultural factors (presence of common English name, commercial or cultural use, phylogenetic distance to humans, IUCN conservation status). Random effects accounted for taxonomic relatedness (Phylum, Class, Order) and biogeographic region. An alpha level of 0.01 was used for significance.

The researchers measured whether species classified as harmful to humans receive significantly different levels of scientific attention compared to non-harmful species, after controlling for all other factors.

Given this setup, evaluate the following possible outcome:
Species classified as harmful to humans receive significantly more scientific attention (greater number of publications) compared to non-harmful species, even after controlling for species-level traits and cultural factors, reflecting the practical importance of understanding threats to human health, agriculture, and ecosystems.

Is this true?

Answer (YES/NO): YES